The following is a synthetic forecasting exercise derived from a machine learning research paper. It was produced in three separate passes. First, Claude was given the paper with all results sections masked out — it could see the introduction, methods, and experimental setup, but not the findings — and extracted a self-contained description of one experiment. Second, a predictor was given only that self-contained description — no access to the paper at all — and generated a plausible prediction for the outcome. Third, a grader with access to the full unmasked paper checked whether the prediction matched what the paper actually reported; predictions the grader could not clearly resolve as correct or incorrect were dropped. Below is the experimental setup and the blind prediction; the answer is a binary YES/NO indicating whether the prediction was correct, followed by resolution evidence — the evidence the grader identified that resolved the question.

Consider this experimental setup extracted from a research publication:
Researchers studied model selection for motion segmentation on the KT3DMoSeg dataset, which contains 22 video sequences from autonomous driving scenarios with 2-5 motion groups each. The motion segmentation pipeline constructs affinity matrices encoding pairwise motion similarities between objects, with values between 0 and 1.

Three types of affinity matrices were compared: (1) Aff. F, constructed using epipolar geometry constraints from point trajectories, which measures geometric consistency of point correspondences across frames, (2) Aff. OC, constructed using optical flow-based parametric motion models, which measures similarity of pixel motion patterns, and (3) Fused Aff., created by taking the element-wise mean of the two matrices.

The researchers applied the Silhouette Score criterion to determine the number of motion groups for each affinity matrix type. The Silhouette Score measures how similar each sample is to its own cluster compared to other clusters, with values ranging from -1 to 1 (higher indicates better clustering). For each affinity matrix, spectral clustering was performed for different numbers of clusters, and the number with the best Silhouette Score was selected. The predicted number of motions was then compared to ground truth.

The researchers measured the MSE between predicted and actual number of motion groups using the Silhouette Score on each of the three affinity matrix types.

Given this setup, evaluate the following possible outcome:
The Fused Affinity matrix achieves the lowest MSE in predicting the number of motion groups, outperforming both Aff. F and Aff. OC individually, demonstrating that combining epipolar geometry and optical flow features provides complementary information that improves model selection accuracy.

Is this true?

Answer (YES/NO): YES